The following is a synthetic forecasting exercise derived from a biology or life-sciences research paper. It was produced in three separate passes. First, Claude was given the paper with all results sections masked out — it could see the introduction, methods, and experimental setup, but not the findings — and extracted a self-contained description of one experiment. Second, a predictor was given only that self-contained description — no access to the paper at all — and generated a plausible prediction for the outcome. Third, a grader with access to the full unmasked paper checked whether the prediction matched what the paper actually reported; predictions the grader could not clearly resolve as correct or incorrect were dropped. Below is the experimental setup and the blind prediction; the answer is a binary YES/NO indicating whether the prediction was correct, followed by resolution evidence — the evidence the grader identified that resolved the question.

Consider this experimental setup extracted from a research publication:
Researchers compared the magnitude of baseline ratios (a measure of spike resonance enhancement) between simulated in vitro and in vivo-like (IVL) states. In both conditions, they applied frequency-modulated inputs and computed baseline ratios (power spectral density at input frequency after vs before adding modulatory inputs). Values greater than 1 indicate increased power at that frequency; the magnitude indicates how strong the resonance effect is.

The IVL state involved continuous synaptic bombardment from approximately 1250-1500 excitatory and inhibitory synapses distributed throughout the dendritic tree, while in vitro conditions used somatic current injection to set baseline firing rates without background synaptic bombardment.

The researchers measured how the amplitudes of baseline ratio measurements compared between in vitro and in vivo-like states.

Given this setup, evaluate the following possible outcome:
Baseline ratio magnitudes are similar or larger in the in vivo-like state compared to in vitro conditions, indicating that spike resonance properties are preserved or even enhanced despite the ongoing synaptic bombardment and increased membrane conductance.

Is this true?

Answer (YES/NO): NO